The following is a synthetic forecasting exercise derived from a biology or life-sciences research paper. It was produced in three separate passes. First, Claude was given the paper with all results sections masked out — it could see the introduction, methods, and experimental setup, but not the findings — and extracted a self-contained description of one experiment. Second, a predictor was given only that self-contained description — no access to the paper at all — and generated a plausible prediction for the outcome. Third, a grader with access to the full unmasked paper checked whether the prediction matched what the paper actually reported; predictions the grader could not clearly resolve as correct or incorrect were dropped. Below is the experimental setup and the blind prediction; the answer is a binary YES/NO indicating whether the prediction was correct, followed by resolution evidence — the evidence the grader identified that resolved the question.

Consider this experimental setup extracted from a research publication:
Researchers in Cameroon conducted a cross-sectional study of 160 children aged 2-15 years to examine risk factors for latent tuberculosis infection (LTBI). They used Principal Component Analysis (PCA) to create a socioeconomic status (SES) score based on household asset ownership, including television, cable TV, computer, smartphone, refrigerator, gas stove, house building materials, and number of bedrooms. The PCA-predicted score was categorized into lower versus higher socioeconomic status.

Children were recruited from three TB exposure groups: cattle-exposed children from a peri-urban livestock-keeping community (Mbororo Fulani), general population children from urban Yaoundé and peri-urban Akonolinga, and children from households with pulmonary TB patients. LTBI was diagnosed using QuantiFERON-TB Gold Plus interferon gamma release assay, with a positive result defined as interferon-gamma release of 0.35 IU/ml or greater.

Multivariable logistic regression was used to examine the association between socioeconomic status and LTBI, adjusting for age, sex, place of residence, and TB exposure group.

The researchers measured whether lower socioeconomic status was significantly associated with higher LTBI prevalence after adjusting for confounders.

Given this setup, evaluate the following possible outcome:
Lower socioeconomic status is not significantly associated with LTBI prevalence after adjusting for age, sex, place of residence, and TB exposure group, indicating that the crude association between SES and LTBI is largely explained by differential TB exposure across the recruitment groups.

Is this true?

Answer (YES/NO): YES